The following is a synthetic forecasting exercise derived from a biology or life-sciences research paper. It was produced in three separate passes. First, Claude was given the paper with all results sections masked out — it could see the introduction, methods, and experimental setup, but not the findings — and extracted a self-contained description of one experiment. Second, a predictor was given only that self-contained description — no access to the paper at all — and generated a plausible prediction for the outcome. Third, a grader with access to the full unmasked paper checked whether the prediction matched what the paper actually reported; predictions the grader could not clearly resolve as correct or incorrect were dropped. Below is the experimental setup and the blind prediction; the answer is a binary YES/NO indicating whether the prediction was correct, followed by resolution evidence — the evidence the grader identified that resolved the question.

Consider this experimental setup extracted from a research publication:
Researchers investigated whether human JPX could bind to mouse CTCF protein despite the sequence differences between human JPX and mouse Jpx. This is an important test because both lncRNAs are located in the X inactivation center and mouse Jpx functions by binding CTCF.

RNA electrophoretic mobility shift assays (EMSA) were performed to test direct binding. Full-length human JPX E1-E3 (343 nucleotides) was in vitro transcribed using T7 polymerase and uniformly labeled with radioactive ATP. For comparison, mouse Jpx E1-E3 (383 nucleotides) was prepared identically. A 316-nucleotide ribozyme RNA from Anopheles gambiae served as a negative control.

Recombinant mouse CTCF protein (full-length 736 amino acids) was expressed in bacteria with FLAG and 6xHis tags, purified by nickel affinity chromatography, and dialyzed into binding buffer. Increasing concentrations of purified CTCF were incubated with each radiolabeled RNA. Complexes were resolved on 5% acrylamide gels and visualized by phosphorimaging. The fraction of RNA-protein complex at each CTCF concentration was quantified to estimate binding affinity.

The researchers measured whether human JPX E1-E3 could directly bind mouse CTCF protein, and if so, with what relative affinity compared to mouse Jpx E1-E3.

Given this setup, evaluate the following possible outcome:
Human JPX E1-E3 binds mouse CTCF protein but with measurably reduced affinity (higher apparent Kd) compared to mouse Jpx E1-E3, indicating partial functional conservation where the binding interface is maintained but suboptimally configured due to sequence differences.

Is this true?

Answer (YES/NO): NO